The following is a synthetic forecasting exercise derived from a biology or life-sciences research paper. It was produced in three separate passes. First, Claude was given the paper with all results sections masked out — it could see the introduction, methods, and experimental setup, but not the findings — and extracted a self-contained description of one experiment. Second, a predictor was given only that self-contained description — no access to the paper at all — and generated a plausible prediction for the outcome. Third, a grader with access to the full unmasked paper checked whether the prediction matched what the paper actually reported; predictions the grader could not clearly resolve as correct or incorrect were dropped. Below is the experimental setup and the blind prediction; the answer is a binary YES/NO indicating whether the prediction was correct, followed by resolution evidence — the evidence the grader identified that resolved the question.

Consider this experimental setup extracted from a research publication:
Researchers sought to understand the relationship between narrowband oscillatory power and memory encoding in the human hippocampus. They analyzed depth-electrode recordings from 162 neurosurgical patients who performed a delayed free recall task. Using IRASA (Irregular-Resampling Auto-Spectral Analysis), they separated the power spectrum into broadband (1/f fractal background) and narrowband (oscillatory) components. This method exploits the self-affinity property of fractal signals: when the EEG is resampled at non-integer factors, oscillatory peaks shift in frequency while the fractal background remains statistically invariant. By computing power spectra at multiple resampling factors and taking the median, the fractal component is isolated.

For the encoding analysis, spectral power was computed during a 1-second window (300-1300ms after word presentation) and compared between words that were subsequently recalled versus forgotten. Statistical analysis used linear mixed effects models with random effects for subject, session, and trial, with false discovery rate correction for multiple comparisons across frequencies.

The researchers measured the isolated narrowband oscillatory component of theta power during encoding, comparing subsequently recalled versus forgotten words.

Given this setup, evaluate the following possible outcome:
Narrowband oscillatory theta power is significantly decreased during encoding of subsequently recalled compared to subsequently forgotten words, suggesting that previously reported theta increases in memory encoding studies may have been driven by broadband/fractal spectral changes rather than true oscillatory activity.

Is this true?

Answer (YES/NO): NO